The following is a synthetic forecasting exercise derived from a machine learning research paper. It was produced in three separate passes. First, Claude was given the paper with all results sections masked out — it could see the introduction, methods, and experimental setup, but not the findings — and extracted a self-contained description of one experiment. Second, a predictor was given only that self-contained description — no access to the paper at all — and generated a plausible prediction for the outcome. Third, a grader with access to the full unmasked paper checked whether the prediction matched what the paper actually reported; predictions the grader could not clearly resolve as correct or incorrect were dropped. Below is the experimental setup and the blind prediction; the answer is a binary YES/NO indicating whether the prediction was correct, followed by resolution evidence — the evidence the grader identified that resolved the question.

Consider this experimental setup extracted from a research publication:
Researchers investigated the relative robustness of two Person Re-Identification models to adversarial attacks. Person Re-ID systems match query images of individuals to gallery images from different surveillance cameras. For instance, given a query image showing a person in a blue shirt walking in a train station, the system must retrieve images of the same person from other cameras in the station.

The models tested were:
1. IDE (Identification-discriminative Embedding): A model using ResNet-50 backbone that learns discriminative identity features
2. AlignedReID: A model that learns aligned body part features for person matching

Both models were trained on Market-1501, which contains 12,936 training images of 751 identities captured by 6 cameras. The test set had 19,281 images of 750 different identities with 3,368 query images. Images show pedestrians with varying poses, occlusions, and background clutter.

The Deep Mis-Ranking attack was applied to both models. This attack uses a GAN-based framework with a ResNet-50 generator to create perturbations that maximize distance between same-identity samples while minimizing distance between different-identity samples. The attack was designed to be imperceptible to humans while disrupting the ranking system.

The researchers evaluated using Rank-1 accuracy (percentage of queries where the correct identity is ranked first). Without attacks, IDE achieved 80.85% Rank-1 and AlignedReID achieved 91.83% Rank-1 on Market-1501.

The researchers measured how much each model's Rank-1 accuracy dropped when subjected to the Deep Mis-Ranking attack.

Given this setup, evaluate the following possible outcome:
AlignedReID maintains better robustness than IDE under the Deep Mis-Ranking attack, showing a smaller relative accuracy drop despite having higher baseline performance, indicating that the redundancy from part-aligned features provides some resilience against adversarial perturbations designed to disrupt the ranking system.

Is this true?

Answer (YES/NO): NO